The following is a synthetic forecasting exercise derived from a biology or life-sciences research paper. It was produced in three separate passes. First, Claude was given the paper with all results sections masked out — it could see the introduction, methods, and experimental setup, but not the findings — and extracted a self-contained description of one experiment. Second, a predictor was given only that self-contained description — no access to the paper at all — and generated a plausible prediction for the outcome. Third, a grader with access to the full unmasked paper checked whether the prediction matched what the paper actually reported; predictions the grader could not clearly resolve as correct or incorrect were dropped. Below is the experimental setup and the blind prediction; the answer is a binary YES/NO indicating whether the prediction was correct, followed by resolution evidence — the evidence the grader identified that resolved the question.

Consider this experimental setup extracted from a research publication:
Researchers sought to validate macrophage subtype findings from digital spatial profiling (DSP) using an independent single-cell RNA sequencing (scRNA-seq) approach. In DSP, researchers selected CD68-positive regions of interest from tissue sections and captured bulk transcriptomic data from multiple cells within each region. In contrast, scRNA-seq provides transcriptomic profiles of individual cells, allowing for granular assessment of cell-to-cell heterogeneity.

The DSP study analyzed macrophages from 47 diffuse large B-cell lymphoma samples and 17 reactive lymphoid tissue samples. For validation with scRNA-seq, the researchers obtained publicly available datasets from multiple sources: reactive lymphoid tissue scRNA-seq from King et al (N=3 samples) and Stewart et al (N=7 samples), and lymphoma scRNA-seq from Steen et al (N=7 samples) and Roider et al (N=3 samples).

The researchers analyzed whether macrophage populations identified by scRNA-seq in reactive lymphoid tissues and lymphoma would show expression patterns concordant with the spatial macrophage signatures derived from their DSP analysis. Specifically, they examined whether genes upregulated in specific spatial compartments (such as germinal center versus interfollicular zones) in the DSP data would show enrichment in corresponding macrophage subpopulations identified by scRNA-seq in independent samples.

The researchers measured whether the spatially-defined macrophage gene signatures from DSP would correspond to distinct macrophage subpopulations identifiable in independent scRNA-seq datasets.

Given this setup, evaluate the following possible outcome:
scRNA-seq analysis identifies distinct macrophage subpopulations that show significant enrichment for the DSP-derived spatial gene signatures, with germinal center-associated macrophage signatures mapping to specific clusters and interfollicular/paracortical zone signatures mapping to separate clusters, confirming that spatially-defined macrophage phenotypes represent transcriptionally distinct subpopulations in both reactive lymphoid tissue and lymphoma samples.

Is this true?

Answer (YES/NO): NO